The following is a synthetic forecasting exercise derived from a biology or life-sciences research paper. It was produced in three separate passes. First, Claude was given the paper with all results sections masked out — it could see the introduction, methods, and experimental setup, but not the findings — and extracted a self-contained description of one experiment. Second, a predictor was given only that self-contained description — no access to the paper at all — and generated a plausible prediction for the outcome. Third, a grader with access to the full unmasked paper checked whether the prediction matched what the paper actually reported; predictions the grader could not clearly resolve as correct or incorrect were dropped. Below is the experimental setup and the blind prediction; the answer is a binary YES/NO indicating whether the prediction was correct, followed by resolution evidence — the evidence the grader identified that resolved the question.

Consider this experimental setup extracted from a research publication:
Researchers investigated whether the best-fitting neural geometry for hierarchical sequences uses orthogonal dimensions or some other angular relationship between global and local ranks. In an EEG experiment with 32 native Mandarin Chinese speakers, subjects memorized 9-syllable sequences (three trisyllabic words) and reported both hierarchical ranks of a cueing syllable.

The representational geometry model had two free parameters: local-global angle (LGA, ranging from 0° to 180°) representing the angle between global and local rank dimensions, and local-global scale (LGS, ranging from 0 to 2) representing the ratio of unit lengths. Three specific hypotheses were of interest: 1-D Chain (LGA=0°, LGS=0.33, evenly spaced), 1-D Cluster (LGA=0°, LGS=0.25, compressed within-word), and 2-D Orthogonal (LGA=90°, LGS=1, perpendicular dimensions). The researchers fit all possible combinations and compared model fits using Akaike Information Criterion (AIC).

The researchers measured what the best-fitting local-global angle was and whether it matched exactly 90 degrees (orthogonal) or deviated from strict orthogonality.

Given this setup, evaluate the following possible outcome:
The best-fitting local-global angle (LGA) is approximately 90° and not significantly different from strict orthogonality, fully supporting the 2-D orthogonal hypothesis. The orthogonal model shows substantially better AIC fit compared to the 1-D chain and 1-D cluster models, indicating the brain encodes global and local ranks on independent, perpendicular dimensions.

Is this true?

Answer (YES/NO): NO